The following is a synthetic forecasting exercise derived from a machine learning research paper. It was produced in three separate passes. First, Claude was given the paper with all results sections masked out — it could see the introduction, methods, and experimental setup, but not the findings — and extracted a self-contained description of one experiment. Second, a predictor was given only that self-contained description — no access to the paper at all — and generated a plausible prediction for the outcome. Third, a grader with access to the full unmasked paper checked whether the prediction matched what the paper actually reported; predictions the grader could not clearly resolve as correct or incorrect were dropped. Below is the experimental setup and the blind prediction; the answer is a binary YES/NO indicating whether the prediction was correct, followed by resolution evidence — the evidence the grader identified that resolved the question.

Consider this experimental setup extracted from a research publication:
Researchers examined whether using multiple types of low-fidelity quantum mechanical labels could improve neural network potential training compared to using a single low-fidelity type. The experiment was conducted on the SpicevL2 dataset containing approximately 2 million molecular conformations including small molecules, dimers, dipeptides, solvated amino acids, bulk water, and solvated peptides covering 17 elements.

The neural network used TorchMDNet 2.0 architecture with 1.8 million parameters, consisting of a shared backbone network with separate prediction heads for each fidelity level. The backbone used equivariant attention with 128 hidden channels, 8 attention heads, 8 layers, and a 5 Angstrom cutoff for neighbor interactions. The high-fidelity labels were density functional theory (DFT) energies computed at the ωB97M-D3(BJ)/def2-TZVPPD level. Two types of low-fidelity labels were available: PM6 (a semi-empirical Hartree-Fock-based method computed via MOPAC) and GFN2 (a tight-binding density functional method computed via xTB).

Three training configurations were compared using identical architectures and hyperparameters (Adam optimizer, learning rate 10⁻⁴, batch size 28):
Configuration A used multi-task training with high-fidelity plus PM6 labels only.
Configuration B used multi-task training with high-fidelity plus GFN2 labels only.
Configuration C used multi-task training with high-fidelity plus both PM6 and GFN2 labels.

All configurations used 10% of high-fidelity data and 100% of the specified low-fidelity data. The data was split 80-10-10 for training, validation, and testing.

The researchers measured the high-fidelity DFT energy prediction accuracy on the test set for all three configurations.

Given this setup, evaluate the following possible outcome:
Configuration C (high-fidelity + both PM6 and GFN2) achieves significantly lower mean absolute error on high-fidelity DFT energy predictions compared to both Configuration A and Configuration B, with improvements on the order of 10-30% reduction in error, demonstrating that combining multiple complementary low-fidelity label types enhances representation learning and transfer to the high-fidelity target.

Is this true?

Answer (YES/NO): NO